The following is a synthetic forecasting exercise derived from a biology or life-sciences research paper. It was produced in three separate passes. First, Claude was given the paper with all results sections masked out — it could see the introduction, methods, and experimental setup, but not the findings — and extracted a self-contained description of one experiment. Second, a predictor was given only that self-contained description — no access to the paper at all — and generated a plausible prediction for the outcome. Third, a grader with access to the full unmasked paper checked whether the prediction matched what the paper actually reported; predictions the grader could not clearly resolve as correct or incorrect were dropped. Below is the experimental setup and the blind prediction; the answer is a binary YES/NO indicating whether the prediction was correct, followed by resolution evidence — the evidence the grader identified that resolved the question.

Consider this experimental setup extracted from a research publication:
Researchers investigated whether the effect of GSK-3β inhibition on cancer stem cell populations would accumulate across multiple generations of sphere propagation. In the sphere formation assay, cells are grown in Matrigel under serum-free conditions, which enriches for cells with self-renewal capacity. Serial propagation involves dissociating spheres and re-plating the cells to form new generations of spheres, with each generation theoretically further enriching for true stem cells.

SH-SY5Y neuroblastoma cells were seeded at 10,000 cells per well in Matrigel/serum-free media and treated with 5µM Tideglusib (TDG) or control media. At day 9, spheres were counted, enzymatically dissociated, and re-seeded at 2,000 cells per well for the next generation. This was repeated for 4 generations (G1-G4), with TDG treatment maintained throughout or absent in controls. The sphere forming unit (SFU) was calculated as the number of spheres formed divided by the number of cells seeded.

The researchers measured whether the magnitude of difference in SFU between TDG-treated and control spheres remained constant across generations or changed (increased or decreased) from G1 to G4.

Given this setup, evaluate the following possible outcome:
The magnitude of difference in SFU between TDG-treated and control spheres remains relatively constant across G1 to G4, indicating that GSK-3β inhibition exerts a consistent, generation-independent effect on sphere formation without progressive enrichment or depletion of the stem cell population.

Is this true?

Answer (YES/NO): NO